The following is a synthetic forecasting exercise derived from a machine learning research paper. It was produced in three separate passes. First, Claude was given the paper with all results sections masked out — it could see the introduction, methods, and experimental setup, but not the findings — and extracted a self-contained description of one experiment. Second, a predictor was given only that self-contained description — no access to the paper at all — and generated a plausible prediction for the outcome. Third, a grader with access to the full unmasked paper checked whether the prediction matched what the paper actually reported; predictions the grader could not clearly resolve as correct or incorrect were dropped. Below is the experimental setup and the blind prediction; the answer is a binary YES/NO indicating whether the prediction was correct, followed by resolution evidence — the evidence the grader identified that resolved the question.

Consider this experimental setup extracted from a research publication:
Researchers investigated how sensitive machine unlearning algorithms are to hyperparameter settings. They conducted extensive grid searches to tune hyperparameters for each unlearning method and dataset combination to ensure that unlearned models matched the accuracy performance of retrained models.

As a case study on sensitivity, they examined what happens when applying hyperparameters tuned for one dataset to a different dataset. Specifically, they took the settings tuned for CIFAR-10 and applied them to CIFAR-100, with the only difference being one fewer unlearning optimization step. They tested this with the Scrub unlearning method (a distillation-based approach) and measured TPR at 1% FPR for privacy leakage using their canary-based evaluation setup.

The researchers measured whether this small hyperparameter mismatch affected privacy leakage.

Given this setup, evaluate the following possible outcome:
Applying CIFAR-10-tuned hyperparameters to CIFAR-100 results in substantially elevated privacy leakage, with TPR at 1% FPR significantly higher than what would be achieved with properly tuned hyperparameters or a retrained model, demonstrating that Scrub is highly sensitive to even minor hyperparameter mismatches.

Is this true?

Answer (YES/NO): YES